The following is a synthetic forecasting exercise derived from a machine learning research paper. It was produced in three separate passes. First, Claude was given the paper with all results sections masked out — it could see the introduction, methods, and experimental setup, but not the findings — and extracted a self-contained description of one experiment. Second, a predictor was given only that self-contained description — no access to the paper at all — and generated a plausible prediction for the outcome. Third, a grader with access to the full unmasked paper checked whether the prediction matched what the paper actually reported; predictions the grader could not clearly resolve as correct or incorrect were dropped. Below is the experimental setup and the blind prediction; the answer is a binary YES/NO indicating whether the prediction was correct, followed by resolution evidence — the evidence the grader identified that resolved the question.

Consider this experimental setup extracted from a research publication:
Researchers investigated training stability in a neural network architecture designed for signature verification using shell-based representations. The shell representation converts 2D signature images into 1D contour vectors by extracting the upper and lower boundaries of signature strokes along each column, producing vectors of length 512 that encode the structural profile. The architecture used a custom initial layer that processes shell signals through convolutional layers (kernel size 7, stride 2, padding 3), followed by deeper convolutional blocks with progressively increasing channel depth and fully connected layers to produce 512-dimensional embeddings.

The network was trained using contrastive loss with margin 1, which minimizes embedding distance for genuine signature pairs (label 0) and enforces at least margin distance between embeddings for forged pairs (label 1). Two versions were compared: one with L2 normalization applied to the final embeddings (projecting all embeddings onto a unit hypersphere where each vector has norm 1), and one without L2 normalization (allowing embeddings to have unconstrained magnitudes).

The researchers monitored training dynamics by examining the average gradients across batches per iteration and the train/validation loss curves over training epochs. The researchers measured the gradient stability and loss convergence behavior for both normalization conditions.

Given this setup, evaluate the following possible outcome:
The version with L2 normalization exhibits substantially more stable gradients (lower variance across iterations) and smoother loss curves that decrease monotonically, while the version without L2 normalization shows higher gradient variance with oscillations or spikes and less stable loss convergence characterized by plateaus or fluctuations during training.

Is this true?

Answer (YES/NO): NO